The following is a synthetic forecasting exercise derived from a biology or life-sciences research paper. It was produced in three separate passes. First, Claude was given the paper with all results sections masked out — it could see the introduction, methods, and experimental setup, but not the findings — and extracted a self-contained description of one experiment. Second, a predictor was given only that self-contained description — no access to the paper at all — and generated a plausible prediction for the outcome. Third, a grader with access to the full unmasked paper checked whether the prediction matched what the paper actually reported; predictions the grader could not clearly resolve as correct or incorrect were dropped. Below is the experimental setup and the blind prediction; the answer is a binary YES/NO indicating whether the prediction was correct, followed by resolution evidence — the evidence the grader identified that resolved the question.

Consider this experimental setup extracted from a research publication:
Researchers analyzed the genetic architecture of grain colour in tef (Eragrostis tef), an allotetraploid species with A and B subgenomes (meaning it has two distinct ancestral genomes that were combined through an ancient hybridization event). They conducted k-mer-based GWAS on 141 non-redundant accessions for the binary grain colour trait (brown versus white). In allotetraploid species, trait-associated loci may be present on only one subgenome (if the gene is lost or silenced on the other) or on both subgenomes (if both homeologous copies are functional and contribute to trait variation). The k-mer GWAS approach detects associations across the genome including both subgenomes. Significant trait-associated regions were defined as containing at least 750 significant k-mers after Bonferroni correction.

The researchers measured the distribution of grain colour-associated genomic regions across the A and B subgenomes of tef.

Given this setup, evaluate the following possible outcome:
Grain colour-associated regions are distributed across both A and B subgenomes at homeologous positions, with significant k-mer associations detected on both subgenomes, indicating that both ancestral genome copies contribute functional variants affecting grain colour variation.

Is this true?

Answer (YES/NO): NO